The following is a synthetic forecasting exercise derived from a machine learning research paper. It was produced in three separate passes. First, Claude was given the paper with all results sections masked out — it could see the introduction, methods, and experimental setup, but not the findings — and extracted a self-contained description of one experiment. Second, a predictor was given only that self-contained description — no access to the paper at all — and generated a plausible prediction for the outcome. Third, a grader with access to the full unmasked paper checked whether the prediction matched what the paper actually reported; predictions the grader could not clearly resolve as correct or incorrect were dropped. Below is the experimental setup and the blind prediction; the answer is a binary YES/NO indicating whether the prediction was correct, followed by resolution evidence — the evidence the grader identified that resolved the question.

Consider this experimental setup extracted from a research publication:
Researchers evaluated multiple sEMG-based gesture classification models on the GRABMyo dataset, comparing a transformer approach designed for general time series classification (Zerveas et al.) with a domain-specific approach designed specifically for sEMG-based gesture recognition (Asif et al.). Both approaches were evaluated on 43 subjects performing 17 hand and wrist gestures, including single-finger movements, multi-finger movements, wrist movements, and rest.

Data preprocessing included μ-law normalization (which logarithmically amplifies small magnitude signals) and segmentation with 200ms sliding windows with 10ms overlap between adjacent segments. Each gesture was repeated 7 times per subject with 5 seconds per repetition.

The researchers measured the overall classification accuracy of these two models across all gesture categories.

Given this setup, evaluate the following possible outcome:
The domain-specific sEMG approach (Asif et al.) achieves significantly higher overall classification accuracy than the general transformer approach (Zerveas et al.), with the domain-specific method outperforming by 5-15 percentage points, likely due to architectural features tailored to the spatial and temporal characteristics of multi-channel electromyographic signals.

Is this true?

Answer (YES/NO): NO